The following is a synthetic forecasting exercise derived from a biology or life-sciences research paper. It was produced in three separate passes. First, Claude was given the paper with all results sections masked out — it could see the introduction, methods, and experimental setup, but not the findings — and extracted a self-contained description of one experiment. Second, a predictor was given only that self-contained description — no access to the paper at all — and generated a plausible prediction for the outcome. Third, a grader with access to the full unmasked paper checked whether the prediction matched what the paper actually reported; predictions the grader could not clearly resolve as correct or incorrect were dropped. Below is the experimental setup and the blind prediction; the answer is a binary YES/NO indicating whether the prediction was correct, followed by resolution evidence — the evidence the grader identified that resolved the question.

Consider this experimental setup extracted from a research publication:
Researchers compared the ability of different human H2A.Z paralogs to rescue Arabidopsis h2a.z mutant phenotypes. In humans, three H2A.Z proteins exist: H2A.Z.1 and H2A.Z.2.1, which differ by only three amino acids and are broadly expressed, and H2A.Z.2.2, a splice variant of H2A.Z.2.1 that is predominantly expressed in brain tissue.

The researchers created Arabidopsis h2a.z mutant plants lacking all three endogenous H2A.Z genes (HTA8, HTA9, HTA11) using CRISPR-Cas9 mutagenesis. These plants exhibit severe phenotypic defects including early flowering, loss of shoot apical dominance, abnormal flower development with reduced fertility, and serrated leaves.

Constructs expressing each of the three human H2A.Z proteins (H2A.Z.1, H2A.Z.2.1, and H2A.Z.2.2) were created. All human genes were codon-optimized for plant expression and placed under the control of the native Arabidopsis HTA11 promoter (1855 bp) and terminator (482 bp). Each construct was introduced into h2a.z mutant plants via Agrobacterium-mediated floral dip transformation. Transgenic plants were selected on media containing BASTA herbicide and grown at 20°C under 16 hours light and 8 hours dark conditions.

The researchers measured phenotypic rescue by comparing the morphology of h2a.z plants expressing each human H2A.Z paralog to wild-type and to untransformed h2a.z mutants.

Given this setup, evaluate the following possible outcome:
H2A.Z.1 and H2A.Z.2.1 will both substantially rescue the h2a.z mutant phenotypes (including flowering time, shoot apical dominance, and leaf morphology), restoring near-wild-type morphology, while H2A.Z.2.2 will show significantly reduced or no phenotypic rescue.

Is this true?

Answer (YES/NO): YES